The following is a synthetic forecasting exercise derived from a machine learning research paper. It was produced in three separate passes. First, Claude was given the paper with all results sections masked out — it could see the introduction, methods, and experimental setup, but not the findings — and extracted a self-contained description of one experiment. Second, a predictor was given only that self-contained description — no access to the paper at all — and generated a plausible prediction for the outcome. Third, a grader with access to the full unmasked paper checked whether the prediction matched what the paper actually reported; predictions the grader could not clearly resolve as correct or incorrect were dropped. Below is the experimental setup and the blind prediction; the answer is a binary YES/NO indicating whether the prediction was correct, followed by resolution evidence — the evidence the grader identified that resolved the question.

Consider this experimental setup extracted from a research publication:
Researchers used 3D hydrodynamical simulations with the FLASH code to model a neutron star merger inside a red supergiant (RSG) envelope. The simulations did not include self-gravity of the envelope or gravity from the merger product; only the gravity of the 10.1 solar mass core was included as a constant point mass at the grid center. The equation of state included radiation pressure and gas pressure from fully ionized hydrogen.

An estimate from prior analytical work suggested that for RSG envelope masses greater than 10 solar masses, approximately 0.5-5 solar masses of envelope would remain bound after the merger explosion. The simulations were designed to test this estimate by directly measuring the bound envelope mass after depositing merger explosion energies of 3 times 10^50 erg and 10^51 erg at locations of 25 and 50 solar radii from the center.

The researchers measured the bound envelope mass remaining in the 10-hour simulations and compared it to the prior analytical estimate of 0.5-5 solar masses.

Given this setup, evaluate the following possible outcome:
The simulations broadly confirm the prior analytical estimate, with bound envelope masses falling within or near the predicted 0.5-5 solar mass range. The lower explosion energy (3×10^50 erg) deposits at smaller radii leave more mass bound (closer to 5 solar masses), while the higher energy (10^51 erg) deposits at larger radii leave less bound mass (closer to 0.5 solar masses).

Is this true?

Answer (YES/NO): NO